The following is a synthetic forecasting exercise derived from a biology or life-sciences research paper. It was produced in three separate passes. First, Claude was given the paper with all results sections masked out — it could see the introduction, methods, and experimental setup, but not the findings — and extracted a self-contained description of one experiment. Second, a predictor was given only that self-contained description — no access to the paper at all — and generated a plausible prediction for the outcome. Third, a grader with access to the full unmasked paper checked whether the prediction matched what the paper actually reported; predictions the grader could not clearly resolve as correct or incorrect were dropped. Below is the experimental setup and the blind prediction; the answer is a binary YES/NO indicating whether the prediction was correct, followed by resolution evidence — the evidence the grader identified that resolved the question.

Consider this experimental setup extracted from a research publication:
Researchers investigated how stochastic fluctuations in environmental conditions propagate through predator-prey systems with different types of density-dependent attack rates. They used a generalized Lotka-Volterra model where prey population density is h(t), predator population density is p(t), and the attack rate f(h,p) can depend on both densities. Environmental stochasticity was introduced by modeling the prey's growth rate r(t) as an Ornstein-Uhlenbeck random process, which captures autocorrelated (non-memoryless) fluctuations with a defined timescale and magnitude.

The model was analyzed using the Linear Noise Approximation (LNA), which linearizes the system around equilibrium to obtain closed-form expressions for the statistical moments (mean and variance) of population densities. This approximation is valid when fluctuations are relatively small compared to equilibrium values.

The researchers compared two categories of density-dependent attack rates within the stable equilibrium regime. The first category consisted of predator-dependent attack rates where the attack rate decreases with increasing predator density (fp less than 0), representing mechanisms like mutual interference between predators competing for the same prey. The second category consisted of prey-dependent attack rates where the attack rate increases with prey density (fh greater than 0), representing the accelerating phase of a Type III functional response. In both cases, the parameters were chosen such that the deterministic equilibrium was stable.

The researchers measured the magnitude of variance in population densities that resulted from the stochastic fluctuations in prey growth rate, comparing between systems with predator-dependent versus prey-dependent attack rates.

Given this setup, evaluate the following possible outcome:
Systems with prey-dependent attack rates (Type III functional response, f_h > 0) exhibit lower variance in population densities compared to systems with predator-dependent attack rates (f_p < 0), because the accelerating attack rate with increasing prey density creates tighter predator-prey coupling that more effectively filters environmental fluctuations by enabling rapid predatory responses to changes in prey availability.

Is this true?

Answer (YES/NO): YES